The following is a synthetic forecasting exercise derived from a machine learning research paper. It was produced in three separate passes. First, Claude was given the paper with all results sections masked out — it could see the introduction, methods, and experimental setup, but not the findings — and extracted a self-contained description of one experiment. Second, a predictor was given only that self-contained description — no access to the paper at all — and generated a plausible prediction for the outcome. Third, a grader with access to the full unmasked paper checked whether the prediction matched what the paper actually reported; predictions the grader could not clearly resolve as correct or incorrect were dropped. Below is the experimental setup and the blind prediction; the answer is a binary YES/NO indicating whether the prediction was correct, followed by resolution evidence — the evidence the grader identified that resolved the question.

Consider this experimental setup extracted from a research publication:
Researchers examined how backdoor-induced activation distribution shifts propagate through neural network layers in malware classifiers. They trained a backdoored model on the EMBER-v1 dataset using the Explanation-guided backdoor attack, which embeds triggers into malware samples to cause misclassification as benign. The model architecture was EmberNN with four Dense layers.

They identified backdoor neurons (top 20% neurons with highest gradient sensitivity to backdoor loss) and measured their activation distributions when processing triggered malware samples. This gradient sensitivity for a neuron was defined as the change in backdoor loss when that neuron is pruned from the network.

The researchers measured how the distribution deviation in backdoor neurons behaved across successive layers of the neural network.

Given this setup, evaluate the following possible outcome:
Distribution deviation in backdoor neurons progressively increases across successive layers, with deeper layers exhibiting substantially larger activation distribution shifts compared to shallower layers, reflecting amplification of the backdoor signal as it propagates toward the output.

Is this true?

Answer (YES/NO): YES